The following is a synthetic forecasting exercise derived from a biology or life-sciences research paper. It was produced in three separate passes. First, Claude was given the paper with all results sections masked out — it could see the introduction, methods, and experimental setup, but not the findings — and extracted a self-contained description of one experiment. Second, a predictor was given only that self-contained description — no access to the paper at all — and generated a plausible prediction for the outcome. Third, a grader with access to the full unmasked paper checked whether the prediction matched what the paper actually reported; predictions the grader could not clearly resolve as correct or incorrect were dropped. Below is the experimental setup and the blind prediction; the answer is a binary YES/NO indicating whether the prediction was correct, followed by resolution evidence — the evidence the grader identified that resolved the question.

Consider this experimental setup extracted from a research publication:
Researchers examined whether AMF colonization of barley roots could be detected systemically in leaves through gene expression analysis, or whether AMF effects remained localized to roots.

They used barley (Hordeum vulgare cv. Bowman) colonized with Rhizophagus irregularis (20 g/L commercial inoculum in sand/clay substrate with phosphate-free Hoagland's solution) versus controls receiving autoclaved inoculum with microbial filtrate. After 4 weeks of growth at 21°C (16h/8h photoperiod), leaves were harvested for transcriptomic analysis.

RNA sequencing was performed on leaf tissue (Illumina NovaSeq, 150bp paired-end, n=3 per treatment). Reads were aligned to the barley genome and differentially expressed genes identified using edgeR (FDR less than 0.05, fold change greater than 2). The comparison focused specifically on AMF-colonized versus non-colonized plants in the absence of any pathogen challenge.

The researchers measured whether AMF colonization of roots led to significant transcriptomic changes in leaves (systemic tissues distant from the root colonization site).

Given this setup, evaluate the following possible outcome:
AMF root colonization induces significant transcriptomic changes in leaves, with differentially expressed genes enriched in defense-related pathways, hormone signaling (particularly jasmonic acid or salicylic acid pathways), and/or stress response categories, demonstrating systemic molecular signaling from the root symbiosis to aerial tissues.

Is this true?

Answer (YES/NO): YES